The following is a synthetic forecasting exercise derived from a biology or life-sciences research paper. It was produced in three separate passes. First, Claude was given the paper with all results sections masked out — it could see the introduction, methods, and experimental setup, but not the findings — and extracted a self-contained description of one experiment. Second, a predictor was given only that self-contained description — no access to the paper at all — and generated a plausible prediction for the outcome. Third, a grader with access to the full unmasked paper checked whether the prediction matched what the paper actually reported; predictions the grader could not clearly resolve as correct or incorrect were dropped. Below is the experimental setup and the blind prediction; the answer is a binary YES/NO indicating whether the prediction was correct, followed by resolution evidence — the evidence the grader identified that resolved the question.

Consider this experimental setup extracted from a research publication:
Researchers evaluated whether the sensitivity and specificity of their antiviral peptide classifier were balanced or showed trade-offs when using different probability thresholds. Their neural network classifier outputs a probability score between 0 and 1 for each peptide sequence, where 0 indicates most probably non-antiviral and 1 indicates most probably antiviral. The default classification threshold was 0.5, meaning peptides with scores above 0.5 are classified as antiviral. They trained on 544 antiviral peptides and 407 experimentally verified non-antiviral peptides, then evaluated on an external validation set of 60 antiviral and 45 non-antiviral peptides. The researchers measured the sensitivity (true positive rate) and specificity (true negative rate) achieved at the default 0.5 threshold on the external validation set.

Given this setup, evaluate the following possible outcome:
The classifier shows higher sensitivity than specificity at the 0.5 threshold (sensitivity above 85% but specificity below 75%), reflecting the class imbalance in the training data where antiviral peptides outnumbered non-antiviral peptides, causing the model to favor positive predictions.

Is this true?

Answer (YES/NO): NO